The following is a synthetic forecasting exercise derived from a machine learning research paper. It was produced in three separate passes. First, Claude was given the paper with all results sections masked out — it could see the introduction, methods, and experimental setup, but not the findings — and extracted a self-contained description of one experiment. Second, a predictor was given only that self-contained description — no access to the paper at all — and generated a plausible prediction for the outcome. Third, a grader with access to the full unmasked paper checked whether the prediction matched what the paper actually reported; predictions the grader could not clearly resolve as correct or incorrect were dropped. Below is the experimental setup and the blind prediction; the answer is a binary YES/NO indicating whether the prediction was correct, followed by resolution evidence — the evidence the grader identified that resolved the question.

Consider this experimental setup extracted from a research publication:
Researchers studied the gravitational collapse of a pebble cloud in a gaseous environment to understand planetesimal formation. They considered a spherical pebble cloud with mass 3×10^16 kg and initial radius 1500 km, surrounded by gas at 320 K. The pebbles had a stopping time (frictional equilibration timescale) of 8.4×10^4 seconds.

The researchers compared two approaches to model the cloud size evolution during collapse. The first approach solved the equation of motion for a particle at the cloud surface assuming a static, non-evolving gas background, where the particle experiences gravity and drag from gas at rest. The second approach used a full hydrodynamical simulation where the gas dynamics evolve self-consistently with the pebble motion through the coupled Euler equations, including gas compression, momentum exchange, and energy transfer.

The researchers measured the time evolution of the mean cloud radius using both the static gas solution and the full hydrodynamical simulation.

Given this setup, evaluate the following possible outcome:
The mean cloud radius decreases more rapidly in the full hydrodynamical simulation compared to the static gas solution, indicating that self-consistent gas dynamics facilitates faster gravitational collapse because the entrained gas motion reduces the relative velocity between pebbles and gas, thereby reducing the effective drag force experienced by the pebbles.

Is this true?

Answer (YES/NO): NO